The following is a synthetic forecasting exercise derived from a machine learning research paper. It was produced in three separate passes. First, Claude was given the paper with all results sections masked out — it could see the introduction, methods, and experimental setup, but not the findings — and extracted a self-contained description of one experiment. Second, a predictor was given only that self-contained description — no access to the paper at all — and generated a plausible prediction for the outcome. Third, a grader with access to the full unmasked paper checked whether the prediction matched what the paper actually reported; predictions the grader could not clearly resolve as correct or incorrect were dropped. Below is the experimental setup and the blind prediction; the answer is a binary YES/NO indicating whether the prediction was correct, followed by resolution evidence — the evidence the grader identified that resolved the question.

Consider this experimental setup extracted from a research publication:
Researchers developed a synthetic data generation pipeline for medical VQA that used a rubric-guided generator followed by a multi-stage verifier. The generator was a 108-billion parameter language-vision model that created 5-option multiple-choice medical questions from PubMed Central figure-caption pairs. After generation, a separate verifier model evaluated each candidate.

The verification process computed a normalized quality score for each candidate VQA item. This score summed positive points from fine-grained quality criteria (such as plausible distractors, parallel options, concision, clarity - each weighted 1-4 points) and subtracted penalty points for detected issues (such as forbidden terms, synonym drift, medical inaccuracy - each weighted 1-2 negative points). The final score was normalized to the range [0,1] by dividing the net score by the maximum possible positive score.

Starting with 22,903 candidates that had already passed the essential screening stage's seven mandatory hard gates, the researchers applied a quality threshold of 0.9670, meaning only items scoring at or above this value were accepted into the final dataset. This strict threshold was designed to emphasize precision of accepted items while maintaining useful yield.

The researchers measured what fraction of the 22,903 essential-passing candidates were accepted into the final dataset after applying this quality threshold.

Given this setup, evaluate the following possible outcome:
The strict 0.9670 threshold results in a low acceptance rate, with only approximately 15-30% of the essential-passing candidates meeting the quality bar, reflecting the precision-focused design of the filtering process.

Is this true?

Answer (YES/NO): NO